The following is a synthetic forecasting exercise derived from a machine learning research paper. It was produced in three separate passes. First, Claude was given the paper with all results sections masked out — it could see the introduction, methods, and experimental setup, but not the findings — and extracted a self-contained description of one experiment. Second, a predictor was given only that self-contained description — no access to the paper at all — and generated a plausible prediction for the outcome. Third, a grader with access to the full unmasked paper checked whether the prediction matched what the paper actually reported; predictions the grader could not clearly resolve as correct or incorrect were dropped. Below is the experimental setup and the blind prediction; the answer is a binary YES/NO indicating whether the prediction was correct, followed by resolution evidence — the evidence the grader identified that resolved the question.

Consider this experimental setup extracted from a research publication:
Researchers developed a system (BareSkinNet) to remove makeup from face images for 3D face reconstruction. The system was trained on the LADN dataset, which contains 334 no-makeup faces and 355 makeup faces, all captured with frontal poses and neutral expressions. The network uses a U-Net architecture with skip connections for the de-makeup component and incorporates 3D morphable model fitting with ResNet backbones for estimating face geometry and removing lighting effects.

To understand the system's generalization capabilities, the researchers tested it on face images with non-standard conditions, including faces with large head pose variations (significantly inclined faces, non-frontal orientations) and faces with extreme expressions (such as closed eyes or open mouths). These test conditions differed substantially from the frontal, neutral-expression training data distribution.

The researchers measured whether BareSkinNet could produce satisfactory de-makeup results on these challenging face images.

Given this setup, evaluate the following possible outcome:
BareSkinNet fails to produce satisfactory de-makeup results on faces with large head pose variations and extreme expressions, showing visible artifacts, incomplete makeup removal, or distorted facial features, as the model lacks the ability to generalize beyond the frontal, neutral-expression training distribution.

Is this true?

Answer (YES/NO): YES